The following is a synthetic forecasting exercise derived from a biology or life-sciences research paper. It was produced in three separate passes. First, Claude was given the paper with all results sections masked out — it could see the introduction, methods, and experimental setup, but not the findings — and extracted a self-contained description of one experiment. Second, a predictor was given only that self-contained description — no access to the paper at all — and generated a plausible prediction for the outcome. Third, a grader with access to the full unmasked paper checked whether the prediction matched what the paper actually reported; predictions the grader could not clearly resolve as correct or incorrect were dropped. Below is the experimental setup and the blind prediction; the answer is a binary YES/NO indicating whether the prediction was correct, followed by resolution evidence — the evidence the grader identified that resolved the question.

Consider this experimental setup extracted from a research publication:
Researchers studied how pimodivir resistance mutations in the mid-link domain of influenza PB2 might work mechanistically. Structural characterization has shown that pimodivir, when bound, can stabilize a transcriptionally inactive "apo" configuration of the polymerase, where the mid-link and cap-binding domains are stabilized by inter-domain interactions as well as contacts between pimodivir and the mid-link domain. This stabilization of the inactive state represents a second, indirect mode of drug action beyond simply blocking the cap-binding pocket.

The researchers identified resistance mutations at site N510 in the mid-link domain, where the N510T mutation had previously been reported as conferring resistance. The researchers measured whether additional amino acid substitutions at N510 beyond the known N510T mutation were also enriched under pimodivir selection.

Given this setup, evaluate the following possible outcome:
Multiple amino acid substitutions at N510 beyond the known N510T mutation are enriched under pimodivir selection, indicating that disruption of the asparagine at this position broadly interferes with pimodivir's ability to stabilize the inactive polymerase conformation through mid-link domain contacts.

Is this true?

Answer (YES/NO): YES